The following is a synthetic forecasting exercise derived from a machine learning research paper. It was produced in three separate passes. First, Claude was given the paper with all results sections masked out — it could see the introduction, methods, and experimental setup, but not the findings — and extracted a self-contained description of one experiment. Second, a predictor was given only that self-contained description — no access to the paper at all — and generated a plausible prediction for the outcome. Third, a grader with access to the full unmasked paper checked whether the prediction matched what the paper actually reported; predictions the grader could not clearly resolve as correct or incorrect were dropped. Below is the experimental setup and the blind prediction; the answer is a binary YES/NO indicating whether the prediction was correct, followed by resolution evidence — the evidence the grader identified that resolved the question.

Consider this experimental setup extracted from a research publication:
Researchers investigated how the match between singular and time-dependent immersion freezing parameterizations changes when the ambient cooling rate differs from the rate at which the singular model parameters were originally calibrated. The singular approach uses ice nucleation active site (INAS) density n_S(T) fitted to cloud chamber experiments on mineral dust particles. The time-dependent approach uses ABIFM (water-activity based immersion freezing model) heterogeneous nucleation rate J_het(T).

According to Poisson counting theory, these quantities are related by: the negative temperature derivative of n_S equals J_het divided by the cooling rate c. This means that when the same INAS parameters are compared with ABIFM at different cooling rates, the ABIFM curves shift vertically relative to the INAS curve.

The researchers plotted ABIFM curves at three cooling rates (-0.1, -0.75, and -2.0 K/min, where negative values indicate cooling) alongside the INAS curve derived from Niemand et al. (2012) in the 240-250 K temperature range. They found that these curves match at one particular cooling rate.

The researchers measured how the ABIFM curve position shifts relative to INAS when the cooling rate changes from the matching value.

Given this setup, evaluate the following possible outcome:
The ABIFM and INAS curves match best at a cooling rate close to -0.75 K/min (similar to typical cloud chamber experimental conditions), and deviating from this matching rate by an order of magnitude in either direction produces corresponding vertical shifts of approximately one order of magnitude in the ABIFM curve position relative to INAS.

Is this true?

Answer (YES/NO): YES